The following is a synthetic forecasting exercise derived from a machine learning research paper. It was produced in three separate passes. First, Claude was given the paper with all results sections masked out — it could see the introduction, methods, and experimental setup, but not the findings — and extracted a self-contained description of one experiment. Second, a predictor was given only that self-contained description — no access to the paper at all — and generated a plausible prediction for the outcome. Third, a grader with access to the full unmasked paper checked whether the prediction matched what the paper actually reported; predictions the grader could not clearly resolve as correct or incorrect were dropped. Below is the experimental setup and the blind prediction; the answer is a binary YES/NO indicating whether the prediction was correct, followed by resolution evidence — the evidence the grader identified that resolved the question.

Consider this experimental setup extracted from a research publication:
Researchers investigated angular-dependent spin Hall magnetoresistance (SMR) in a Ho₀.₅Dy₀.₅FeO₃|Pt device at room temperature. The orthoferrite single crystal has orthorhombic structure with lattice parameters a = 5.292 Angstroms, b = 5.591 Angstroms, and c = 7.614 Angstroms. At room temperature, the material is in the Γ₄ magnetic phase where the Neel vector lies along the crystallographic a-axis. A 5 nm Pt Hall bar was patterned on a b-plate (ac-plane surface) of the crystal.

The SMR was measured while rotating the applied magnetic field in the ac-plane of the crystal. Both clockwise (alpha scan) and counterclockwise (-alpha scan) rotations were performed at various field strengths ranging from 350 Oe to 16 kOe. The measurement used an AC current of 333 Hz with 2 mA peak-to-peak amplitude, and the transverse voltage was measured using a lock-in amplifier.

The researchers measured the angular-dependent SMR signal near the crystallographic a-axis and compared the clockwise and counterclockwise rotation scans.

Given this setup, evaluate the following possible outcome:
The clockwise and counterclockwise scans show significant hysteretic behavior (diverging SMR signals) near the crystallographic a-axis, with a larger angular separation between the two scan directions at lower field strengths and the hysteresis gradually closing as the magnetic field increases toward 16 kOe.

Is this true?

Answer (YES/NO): YES